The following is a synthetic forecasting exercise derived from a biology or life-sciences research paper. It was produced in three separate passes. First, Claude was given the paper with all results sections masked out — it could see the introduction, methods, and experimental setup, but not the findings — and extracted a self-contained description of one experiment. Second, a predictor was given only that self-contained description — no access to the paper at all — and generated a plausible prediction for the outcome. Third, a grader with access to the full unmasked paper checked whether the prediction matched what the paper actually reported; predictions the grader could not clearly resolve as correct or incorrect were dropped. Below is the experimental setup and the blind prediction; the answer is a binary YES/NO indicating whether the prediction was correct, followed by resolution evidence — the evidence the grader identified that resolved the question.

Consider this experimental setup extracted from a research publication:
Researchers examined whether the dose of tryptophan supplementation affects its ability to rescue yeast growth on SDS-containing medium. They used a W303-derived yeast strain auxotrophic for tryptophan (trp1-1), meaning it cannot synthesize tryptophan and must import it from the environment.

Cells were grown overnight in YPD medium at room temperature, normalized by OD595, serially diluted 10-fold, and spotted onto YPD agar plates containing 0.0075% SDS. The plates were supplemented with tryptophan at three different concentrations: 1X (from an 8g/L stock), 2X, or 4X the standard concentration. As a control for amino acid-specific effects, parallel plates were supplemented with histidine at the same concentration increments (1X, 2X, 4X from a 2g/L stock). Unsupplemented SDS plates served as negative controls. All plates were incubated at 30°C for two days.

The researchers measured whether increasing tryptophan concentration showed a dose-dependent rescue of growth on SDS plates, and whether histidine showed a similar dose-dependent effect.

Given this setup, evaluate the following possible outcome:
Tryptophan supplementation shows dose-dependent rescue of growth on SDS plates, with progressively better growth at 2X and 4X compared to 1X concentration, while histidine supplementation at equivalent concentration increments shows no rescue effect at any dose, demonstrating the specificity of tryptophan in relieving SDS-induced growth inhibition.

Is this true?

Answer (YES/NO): NO